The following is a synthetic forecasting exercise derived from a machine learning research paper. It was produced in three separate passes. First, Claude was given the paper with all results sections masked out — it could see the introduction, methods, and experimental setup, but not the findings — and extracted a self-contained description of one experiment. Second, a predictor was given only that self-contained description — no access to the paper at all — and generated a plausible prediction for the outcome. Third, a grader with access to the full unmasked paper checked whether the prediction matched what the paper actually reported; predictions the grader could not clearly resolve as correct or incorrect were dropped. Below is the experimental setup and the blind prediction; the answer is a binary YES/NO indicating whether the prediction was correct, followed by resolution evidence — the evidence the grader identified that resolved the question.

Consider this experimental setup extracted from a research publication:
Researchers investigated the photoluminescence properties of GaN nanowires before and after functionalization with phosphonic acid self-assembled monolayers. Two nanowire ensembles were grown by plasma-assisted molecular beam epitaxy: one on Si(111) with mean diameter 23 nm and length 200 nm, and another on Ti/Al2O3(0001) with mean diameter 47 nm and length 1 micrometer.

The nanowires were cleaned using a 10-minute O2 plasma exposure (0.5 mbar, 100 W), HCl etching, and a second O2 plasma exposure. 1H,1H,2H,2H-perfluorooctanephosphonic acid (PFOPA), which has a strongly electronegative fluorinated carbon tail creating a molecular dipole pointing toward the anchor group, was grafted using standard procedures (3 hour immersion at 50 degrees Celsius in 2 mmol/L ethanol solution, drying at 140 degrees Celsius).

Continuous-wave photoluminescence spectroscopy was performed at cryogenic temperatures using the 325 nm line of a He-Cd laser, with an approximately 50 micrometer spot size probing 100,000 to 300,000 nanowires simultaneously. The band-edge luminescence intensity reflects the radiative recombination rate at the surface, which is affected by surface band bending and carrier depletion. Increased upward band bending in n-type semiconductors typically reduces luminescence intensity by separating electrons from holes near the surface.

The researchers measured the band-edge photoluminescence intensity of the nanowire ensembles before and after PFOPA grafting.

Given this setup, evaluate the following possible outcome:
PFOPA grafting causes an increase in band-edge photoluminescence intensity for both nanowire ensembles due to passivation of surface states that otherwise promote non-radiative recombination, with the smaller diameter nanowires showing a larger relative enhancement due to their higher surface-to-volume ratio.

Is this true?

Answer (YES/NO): NO